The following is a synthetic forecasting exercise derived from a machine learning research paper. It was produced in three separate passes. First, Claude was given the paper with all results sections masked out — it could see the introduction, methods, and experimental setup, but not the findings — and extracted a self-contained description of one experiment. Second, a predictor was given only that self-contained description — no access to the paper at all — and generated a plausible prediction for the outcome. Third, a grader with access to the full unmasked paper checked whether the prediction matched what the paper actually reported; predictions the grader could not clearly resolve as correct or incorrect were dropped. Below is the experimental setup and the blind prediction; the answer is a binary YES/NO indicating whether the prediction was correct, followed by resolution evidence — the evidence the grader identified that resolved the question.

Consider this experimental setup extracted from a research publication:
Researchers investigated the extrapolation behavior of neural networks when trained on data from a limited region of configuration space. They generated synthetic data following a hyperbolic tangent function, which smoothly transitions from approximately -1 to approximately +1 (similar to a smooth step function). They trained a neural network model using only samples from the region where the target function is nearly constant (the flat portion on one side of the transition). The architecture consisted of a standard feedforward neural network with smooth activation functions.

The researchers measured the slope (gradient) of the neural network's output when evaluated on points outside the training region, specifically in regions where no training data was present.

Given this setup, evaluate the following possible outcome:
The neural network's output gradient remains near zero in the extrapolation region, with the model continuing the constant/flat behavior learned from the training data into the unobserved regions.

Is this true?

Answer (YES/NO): NO